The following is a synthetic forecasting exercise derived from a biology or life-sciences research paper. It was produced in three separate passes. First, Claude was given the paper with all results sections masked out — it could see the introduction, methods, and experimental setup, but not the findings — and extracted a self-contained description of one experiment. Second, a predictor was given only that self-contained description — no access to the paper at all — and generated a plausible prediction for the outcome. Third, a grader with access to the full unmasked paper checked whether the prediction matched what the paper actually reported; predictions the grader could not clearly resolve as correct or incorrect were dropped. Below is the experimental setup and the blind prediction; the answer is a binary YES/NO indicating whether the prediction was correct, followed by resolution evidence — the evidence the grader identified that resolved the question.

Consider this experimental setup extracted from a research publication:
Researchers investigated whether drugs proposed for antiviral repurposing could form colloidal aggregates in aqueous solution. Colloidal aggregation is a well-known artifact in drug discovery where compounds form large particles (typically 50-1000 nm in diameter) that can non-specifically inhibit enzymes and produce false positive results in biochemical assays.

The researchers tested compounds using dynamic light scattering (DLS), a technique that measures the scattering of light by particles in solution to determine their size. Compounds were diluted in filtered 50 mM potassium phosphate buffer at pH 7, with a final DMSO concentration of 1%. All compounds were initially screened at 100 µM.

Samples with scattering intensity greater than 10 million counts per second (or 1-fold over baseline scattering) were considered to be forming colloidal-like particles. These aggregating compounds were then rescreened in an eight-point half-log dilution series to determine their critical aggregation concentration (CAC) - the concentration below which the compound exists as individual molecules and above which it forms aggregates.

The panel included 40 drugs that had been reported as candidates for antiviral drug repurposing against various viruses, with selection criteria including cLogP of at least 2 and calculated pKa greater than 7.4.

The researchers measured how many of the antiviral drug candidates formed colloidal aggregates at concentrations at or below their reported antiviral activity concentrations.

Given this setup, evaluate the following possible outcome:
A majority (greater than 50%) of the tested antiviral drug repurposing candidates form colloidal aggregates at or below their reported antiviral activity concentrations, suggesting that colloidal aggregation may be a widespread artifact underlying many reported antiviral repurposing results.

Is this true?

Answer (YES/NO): NO